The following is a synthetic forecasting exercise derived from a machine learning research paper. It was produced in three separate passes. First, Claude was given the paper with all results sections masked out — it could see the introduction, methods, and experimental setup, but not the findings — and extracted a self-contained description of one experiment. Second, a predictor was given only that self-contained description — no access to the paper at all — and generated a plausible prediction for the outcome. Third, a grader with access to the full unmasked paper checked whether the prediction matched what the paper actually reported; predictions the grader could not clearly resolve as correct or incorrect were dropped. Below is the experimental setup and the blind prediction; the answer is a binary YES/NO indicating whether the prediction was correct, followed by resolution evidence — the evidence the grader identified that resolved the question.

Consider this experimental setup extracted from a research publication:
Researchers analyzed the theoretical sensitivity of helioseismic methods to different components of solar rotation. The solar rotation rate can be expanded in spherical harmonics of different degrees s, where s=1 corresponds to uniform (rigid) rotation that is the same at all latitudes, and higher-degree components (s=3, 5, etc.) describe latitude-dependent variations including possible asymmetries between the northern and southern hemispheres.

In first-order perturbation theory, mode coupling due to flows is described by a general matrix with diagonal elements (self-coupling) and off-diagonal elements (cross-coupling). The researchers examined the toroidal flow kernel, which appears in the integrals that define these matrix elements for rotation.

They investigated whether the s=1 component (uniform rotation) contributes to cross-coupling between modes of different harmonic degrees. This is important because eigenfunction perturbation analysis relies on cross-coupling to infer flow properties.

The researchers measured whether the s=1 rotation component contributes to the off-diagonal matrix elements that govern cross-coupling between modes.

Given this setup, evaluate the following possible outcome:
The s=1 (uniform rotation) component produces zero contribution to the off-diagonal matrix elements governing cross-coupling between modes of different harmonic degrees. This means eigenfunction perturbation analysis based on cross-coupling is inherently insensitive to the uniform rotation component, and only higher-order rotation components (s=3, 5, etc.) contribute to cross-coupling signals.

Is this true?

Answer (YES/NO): YES